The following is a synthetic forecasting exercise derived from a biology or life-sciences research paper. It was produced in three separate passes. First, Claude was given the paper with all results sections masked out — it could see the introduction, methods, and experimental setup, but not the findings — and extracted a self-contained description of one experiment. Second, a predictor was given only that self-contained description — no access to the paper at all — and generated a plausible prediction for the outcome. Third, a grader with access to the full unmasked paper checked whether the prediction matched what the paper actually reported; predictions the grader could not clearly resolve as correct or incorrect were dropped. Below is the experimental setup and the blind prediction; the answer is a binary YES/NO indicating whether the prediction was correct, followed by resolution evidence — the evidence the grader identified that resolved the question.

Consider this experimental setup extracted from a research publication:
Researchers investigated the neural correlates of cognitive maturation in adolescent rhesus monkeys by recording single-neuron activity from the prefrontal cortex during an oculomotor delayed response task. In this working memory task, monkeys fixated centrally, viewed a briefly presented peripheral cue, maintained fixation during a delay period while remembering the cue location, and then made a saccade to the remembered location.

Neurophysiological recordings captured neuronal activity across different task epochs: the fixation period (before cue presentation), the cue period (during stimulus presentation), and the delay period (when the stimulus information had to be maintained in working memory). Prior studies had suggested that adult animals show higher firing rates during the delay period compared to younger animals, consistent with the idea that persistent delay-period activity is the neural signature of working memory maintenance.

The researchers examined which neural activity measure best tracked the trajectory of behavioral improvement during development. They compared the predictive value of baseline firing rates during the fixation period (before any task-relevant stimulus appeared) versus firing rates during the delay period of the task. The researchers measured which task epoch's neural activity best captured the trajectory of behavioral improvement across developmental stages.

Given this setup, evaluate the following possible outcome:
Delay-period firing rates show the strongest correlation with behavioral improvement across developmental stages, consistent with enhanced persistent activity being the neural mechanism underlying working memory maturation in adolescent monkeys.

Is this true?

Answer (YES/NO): NO